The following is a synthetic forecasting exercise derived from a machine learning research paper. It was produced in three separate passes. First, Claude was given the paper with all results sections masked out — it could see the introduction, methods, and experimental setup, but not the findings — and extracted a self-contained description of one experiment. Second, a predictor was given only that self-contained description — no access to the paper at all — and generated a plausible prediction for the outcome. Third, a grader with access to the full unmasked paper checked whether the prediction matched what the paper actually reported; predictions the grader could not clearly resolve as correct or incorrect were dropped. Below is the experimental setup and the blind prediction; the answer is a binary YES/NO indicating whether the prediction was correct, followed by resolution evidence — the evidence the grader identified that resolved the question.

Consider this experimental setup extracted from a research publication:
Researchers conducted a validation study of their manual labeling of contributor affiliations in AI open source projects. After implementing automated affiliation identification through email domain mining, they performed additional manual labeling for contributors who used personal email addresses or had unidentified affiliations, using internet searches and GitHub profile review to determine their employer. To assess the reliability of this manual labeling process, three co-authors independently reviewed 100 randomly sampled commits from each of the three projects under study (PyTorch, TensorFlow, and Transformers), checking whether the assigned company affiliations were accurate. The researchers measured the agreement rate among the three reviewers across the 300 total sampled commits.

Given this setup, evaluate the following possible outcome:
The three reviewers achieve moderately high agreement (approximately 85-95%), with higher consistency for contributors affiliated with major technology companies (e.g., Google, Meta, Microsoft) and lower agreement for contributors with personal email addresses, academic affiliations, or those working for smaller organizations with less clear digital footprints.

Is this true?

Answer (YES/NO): NO